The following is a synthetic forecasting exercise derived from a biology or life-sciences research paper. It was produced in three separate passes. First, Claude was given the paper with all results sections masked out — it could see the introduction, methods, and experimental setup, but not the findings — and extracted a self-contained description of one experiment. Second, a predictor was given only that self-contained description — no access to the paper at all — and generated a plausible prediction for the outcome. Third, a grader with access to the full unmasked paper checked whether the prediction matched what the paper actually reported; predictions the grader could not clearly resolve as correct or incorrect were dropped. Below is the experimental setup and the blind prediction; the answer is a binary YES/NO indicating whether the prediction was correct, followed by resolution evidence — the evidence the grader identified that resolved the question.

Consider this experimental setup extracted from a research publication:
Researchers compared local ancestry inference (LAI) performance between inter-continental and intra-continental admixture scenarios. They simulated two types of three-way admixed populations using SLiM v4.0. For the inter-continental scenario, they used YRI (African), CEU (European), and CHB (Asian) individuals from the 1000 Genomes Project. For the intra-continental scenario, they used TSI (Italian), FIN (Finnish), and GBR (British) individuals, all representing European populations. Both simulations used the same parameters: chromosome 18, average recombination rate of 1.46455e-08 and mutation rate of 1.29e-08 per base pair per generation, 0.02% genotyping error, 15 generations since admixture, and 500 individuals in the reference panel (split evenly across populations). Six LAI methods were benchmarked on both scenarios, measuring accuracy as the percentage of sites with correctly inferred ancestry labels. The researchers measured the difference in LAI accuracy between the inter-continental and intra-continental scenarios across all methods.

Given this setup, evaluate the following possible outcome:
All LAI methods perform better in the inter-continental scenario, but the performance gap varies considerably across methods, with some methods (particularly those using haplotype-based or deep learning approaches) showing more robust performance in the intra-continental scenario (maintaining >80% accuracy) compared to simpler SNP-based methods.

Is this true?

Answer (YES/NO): NO